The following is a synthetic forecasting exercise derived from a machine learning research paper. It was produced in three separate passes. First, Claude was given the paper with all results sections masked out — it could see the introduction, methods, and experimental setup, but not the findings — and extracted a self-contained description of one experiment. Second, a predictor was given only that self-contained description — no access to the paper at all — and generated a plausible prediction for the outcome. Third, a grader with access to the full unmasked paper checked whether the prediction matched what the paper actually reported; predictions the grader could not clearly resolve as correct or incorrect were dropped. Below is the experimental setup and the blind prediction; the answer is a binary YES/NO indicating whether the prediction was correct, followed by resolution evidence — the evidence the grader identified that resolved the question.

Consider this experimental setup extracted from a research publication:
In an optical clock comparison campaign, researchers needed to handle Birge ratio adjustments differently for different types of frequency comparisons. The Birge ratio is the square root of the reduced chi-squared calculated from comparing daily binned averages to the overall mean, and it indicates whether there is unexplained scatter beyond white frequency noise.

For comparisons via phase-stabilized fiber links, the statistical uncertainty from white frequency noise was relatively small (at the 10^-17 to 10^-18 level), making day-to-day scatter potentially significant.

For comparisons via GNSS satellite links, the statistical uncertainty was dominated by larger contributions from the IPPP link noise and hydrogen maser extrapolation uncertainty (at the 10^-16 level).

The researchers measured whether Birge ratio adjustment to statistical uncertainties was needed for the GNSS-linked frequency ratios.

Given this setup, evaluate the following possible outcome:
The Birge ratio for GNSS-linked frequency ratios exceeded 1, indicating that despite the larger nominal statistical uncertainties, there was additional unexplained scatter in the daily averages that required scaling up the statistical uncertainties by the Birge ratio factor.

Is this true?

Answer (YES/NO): NO